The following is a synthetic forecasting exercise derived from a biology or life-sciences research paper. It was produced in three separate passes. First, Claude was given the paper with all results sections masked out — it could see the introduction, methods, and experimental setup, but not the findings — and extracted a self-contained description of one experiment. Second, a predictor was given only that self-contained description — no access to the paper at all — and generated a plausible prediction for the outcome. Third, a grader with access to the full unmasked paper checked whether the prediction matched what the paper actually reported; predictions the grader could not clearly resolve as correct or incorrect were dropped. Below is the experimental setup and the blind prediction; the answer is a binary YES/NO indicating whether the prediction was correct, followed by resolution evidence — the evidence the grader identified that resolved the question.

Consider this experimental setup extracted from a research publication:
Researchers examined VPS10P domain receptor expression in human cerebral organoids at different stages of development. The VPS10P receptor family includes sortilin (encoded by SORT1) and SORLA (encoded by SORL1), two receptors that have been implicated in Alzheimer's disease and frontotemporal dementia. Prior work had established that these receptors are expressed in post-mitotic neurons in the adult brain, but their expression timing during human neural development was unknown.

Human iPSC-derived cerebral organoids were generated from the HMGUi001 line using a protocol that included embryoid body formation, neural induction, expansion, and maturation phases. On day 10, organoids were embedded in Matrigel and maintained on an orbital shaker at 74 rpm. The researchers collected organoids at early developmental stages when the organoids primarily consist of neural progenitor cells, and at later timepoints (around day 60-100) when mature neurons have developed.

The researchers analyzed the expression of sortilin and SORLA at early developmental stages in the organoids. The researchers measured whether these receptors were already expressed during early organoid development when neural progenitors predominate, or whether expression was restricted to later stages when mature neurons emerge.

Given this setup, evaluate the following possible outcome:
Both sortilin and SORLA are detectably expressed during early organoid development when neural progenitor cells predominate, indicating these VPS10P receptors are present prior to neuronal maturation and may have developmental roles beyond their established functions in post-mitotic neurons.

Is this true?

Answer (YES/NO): NO